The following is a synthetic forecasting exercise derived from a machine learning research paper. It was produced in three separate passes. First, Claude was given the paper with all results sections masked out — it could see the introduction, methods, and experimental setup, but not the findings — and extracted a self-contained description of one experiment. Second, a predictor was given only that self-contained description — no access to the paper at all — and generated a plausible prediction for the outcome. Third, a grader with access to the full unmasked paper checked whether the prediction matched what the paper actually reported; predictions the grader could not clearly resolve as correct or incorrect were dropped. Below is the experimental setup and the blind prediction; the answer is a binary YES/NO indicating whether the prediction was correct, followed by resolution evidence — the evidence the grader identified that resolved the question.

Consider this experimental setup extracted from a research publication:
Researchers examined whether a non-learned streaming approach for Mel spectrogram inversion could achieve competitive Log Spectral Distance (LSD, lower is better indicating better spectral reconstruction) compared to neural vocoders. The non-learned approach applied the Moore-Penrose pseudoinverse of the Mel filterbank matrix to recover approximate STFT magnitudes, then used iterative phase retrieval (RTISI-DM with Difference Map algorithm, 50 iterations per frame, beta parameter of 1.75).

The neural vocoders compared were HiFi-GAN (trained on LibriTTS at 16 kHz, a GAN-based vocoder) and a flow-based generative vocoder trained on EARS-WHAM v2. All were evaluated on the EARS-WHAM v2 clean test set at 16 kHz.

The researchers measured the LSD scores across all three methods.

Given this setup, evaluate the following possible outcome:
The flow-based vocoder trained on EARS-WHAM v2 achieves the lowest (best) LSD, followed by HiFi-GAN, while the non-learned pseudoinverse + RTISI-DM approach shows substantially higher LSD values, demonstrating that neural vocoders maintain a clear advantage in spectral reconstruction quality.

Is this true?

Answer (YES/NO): NO